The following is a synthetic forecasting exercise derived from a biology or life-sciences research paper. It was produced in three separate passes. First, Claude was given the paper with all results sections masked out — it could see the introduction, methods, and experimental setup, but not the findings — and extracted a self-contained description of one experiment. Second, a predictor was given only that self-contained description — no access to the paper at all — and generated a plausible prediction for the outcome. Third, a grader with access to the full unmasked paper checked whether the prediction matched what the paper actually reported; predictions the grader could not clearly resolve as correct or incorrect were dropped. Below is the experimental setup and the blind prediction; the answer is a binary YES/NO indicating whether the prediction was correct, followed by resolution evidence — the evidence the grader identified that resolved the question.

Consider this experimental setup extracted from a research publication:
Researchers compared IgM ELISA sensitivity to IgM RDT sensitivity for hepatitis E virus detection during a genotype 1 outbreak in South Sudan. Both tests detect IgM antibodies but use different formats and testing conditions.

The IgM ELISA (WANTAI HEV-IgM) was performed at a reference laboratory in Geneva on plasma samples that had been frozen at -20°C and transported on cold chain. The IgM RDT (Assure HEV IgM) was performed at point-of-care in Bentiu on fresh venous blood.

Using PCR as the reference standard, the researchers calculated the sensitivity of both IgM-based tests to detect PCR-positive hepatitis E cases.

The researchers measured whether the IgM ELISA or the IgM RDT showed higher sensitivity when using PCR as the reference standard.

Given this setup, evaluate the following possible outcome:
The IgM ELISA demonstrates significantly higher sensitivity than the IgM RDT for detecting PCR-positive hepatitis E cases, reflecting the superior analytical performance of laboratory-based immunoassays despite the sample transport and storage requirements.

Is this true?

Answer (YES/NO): YES